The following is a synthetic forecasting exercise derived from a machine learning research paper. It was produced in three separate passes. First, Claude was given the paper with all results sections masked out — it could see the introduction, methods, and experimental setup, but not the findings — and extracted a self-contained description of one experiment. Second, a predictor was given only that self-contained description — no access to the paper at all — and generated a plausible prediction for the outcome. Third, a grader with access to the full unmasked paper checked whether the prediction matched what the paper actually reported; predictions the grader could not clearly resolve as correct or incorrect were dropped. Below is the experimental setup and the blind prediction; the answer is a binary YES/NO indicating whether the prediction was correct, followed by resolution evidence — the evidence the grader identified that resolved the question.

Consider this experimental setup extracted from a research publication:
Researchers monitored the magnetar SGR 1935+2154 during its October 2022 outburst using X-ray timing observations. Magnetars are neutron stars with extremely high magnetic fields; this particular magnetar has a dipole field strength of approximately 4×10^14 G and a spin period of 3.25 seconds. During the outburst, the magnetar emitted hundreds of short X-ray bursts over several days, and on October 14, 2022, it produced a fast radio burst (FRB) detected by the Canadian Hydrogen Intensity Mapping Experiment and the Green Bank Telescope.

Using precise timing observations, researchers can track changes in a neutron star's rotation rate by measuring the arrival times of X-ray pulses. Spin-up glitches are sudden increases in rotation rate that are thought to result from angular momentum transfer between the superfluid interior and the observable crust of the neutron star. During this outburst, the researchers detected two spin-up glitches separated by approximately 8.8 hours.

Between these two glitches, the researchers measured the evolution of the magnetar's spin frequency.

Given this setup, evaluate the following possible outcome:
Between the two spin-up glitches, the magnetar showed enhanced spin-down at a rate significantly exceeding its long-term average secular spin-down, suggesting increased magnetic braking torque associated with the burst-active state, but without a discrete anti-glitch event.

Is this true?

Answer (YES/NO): YES